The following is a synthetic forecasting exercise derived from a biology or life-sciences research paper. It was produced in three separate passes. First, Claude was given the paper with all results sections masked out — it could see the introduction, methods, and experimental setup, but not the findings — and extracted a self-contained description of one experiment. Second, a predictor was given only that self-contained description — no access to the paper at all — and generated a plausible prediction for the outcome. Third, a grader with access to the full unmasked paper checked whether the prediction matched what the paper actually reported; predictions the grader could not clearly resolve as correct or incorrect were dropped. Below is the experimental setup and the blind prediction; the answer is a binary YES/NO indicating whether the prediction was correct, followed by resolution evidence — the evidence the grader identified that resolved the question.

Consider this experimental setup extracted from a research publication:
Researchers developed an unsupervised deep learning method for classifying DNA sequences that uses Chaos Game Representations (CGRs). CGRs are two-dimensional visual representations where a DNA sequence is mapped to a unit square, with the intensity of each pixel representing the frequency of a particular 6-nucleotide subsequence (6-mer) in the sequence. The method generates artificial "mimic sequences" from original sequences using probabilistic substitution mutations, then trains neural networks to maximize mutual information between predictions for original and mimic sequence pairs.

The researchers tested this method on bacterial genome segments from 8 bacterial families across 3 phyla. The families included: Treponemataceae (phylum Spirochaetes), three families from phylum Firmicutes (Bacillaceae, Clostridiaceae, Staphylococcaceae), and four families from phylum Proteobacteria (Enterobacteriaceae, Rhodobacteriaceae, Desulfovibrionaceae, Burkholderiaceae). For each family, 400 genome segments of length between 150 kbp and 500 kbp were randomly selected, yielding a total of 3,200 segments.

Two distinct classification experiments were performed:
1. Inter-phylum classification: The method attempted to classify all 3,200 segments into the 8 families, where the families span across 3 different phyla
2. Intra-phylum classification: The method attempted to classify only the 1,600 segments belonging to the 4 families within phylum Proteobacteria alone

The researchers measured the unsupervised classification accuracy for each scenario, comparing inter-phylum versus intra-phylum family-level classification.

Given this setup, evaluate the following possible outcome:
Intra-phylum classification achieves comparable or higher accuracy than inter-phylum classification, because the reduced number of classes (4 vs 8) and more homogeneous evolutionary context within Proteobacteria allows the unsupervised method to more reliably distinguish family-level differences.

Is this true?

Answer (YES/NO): YES